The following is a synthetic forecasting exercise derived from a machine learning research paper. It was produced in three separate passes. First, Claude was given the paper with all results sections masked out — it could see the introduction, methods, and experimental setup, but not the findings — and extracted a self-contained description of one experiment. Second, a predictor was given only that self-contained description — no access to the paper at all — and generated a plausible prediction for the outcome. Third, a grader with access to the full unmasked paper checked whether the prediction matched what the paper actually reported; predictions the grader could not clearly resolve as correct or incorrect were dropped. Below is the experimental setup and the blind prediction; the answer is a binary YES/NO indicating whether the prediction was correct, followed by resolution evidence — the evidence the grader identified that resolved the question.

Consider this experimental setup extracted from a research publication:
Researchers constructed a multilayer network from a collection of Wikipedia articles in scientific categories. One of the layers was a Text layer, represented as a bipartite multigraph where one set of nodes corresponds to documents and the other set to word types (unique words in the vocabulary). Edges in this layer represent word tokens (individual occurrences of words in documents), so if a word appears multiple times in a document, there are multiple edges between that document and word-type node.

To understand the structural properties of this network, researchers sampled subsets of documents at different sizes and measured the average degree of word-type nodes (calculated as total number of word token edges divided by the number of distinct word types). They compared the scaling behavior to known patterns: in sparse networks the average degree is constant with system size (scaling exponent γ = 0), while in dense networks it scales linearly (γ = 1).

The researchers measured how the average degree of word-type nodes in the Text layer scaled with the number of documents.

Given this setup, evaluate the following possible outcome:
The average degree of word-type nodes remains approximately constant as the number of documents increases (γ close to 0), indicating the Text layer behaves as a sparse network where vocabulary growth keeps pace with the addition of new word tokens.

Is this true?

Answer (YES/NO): NO